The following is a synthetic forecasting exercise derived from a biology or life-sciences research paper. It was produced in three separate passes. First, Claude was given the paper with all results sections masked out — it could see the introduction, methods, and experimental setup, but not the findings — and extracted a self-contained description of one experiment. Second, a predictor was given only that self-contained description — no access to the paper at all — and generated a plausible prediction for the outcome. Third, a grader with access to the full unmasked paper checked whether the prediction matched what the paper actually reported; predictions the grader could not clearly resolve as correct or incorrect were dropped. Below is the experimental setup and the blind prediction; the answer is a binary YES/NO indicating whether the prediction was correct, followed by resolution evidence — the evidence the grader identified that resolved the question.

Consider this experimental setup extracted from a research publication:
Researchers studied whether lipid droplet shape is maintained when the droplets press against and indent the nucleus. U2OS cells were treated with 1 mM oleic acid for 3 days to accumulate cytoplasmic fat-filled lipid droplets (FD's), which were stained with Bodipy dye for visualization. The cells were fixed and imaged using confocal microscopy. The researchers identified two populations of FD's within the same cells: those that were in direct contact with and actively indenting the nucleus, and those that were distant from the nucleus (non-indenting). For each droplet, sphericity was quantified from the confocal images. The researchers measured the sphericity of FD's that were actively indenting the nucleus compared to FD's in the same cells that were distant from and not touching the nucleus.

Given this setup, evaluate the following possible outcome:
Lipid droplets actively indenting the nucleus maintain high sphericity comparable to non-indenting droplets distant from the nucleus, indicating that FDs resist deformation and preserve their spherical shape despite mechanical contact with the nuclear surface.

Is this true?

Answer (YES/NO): YES